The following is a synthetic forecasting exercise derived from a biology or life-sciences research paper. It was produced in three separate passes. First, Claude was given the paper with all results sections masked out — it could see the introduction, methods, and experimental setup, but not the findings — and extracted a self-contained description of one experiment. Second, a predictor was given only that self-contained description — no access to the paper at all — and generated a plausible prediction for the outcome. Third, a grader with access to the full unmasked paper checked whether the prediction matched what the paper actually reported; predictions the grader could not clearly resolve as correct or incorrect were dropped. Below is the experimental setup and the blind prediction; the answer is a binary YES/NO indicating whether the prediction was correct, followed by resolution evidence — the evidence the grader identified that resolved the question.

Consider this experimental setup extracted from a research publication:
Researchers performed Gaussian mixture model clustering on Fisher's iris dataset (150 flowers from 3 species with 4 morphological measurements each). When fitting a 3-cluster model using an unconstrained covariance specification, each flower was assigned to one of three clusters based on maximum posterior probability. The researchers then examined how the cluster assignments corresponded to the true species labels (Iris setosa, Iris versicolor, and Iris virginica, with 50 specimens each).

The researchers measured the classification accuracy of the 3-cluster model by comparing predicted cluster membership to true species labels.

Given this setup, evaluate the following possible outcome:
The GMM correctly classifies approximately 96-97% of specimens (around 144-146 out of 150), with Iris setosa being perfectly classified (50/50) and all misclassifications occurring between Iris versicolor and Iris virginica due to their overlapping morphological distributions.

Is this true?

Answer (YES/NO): YES